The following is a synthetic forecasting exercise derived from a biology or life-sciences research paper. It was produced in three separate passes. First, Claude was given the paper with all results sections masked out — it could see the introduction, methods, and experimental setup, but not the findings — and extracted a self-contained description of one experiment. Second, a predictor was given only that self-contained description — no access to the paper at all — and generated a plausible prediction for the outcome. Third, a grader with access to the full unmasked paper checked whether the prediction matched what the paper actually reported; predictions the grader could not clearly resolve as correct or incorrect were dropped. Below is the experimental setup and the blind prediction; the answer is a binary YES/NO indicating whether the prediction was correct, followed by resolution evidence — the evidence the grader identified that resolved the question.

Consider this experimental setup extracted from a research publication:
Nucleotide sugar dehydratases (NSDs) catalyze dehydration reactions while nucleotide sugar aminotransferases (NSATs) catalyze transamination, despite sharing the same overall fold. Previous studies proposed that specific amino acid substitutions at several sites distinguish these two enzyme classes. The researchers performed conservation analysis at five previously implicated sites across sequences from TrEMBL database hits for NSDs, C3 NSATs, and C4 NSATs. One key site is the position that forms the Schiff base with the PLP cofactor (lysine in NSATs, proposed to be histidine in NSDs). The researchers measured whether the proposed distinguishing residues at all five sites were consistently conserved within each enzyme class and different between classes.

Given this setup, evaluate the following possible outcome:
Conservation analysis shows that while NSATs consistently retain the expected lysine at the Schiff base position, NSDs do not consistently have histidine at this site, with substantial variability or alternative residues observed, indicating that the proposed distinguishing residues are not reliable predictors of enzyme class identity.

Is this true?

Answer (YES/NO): NO